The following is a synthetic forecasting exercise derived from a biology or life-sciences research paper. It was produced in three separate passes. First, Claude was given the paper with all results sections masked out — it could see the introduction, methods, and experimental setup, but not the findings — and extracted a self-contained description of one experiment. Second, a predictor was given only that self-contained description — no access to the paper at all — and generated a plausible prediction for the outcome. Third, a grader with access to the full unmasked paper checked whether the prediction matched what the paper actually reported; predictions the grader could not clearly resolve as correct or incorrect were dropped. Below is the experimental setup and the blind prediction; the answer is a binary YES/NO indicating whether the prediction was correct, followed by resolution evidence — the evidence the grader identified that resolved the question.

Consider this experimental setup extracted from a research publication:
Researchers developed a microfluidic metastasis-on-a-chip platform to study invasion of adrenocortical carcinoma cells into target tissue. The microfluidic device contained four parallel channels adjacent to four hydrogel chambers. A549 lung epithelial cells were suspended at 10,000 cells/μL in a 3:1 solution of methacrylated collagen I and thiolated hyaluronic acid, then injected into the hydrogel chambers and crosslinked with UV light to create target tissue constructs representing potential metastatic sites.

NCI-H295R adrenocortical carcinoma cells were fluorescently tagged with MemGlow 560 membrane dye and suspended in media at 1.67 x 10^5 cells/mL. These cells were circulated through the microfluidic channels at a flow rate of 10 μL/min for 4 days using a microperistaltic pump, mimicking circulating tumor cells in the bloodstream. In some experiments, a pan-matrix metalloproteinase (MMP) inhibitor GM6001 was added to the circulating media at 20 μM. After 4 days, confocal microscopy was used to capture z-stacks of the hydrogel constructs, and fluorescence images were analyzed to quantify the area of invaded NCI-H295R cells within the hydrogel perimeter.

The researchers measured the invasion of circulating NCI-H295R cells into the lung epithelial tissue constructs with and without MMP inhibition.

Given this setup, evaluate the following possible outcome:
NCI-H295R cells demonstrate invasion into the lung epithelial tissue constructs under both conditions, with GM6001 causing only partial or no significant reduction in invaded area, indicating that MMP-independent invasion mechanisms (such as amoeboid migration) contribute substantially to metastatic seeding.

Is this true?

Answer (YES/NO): YES